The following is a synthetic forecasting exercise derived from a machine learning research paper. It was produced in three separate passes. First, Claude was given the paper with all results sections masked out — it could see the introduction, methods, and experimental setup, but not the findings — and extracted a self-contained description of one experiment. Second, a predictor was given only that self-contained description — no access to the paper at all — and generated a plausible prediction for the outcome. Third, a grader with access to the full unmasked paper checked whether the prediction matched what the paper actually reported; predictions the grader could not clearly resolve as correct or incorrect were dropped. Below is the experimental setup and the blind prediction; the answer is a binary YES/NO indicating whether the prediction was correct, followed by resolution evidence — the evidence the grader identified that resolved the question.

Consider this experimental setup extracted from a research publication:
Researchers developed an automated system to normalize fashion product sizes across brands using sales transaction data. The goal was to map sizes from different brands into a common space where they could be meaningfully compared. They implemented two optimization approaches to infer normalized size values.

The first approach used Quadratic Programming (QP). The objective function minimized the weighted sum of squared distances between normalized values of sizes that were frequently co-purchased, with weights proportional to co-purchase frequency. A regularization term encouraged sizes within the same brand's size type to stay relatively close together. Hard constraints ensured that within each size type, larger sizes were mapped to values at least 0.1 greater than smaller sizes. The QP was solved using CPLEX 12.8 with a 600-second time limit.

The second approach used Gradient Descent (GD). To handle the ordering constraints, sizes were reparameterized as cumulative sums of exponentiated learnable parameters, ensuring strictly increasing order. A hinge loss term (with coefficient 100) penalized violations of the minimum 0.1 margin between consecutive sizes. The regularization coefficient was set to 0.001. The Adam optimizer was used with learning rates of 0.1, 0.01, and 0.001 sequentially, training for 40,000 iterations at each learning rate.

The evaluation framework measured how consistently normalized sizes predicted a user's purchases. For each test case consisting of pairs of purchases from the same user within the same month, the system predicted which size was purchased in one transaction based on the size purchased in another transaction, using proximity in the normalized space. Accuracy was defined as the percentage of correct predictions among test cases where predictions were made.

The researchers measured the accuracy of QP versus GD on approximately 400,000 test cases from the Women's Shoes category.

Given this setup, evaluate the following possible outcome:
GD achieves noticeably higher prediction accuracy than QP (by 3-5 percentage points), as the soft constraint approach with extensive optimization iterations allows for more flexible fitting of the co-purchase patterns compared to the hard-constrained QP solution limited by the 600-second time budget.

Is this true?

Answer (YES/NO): NO